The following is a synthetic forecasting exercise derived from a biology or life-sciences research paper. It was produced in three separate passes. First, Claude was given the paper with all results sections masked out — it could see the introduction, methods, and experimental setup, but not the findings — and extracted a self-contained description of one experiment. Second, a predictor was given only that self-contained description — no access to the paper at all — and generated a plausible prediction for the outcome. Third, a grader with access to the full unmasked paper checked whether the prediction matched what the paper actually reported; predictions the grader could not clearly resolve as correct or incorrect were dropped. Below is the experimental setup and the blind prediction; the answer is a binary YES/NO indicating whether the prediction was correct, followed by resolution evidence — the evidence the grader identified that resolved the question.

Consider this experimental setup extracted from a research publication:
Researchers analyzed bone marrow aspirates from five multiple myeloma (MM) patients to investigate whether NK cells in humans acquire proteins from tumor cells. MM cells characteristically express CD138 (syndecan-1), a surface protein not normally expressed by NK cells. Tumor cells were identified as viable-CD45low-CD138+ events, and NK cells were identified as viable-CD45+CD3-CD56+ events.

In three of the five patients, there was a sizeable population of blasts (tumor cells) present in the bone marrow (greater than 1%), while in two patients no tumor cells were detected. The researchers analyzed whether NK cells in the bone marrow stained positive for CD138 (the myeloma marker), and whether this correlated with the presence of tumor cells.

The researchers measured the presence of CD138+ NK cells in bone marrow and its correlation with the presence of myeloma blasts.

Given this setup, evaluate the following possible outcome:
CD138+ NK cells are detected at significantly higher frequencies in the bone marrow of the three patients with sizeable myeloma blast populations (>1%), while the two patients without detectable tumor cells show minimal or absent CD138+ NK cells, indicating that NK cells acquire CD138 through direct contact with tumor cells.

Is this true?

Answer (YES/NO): YES